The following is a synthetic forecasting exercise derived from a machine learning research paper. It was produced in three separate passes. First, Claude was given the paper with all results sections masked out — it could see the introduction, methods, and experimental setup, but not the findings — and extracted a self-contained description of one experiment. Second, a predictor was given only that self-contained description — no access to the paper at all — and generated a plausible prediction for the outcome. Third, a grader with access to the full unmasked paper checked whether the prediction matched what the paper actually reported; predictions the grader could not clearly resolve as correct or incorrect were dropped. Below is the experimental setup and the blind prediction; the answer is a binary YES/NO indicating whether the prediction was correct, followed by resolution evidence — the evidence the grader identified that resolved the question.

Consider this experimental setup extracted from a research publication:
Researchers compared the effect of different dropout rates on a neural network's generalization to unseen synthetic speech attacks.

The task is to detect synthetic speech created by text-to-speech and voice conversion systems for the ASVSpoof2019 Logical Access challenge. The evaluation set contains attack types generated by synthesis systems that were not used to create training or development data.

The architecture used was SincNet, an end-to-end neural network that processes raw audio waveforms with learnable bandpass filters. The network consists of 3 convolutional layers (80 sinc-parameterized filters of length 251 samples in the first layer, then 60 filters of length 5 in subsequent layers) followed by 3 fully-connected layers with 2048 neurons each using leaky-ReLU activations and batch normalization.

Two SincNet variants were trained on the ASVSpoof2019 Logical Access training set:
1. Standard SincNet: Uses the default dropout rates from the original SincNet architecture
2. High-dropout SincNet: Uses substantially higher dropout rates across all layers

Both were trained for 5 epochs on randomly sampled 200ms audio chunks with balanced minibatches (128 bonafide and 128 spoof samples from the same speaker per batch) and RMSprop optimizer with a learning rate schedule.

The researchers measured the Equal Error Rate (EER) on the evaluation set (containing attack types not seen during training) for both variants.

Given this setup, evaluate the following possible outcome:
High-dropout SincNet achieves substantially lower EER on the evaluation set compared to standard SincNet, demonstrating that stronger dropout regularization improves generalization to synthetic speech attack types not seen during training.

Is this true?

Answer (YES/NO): NO